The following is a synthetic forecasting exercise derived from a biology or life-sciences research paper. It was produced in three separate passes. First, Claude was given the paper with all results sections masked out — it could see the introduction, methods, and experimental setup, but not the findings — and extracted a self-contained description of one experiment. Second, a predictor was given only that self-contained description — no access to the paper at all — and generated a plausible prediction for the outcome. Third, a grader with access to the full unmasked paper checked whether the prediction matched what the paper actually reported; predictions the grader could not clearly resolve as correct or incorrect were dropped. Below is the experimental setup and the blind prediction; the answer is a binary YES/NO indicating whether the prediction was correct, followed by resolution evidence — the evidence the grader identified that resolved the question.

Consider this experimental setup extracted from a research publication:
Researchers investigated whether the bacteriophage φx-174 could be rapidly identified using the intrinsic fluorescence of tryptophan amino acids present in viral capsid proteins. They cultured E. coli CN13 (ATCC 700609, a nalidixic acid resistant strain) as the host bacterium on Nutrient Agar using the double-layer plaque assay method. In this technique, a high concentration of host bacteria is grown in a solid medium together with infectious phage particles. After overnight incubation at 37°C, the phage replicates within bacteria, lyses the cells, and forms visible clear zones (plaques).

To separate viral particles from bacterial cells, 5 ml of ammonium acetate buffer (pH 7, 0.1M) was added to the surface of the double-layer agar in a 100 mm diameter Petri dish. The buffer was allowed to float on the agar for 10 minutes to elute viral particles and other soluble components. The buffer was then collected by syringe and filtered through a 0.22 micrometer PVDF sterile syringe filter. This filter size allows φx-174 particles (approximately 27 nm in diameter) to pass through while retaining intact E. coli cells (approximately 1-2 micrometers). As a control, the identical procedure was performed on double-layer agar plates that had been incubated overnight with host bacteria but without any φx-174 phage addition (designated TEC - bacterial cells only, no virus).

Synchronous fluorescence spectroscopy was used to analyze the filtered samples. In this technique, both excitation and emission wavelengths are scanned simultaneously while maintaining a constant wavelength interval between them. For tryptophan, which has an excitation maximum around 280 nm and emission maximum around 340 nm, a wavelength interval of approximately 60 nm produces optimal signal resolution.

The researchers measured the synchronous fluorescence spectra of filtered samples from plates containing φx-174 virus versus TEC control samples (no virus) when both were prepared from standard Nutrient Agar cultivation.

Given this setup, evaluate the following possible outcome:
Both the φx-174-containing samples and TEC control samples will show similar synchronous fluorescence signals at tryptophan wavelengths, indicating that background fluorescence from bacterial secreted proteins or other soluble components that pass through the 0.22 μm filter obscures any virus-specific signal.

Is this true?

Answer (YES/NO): YES